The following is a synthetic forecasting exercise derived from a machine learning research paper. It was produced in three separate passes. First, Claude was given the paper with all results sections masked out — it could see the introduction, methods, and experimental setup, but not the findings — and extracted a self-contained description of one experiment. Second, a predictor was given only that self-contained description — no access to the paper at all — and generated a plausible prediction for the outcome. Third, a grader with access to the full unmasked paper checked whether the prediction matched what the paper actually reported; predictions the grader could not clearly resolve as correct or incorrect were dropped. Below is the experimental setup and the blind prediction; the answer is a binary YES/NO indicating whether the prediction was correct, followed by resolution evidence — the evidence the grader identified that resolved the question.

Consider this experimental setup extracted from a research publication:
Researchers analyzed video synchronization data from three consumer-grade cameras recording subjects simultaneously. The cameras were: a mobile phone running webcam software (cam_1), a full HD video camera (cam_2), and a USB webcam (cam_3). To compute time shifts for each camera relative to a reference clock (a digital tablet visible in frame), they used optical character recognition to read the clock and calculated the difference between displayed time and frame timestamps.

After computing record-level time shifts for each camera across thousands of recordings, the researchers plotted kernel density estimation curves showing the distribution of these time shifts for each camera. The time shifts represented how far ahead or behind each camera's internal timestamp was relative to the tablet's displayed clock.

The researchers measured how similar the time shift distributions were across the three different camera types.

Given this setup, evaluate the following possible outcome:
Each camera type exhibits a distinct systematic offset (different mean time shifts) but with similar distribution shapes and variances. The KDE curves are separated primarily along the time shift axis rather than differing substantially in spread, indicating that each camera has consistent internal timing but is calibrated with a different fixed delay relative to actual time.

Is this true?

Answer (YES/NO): NO